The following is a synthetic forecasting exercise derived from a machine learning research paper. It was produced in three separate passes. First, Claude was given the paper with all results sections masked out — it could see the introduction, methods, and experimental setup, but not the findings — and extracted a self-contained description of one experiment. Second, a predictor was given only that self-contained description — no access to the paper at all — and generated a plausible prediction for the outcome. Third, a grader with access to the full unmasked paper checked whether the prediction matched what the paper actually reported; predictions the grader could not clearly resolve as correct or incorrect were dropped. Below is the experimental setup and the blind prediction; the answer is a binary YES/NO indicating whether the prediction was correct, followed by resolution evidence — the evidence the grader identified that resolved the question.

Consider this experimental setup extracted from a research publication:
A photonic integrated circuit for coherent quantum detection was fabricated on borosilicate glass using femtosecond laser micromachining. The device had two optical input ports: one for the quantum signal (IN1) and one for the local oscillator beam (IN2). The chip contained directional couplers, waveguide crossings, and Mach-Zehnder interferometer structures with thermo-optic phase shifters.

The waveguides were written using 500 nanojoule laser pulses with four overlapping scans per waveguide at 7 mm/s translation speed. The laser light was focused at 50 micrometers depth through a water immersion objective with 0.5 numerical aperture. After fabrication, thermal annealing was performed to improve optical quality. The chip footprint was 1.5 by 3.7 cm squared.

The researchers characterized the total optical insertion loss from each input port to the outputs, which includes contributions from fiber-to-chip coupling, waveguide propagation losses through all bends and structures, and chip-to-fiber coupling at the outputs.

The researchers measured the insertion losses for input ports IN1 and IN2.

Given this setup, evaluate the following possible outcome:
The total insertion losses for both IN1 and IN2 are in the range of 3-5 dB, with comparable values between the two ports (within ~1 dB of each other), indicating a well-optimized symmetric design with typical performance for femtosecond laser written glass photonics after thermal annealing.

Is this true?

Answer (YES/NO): NO